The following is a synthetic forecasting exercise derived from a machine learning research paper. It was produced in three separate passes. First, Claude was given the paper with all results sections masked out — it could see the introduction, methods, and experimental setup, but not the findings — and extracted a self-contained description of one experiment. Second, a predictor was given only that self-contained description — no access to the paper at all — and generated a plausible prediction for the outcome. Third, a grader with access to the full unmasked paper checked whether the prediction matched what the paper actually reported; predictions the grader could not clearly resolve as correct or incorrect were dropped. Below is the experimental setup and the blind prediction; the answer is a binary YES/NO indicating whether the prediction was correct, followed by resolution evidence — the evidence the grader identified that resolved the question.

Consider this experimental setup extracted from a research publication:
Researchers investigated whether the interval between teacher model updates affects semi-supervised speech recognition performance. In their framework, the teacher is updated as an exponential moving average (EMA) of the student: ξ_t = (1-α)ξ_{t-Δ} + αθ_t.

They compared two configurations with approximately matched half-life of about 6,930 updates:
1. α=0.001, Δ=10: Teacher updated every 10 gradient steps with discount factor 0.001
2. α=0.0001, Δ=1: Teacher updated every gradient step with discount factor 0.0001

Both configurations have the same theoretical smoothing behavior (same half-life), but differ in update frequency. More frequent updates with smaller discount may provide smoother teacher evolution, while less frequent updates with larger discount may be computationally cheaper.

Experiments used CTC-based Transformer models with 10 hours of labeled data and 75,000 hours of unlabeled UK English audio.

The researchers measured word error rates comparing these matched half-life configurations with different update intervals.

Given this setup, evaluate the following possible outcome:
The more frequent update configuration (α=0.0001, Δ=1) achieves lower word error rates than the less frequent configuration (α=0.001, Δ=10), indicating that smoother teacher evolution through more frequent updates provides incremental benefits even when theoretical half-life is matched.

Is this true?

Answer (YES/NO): NO